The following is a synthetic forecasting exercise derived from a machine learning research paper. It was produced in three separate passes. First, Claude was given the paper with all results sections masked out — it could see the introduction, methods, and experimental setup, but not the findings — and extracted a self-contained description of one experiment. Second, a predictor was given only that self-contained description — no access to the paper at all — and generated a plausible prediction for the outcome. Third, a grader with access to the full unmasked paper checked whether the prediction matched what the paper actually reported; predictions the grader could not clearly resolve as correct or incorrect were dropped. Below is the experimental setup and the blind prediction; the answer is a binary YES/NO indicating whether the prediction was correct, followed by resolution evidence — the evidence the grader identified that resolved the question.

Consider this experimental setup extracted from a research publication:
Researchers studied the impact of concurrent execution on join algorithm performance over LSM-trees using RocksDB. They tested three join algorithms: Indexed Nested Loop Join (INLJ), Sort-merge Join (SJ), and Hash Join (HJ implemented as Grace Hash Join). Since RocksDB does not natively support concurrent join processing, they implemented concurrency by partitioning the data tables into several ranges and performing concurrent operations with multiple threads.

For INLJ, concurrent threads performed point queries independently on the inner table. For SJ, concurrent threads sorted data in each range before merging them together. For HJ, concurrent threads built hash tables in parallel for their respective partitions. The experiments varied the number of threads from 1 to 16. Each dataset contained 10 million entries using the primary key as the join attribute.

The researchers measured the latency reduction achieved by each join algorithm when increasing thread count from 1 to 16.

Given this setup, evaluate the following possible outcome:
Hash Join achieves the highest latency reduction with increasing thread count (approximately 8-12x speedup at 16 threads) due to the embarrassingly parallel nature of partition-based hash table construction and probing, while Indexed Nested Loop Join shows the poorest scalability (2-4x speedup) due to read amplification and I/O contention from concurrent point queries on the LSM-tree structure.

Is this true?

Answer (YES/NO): NO